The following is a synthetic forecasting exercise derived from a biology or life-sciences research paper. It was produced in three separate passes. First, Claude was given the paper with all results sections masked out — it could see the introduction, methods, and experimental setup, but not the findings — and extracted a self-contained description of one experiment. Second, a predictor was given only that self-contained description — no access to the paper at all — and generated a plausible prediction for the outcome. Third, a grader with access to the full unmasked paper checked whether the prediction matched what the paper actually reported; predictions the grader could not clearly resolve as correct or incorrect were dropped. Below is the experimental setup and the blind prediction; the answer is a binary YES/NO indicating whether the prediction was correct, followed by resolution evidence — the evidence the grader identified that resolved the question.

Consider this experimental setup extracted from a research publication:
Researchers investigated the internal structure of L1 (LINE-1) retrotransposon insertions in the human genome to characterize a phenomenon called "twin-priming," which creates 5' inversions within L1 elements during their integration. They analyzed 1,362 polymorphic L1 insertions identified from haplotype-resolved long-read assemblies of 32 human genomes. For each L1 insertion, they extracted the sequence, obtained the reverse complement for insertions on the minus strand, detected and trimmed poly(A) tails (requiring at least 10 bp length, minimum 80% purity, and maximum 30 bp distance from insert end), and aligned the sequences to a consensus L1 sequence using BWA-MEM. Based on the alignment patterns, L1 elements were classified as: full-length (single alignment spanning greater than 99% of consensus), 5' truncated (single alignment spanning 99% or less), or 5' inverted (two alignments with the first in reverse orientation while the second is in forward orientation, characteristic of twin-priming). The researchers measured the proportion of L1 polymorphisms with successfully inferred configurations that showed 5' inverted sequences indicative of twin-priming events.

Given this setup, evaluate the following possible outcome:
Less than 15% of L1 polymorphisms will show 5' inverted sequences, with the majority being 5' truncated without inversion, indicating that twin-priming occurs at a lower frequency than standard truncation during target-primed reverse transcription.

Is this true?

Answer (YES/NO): NO